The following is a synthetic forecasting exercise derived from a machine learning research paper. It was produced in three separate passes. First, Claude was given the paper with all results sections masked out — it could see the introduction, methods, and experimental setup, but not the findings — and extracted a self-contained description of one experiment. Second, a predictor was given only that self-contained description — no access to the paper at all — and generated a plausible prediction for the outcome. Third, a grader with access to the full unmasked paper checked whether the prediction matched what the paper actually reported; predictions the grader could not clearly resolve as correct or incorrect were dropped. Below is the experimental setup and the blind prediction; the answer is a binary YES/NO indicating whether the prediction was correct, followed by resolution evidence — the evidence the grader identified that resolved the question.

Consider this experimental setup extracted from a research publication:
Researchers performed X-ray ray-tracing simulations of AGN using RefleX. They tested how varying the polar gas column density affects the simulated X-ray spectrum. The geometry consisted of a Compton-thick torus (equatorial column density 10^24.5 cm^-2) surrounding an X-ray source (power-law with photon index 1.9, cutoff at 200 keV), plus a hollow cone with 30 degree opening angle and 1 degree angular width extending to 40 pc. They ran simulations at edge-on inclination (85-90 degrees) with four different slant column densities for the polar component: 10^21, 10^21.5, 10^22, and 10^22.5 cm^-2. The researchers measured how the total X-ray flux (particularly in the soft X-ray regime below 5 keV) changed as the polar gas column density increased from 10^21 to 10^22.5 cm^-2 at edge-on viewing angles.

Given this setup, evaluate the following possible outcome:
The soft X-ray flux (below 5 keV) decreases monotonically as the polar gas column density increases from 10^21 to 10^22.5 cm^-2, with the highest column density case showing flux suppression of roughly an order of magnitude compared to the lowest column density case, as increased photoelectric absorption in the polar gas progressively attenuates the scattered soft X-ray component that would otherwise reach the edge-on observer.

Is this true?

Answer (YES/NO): NO